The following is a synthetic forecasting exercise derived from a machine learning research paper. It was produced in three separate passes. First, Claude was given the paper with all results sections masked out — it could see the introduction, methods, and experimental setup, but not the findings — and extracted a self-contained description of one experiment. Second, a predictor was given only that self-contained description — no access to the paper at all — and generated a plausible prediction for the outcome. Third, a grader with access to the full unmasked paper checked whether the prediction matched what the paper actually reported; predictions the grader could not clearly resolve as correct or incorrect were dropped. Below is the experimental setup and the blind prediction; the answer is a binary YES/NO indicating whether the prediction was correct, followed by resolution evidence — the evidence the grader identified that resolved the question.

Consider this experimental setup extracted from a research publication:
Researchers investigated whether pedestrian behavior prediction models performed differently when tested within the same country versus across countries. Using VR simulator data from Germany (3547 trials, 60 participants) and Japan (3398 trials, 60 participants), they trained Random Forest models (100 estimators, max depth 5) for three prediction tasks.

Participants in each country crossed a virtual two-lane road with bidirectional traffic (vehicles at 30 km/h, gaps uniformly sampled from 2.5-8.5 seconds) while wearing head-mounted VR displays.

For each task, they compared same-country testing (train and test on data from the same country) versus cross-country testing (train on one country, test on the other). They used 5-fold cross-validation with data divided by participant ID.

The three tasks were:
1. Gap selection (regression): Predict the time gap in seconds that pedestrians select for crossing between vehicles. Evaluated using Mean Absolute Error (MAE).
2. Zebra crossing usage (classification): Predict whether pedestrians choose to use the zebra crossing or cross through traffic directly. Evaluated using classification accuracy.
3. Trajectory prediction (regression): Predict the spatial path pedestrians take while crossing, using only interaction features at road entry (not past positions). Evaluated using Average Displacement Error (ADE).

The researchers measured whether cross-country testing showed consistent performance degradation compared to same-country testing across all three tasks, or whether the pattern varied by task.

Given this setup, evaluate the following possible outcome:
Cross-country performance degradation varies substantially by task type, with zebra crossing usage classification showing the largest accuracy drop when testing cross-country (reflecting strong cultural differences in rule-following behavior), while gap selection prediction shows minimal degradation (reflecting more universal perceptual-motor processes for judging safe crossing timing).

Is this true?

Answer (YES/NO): NO